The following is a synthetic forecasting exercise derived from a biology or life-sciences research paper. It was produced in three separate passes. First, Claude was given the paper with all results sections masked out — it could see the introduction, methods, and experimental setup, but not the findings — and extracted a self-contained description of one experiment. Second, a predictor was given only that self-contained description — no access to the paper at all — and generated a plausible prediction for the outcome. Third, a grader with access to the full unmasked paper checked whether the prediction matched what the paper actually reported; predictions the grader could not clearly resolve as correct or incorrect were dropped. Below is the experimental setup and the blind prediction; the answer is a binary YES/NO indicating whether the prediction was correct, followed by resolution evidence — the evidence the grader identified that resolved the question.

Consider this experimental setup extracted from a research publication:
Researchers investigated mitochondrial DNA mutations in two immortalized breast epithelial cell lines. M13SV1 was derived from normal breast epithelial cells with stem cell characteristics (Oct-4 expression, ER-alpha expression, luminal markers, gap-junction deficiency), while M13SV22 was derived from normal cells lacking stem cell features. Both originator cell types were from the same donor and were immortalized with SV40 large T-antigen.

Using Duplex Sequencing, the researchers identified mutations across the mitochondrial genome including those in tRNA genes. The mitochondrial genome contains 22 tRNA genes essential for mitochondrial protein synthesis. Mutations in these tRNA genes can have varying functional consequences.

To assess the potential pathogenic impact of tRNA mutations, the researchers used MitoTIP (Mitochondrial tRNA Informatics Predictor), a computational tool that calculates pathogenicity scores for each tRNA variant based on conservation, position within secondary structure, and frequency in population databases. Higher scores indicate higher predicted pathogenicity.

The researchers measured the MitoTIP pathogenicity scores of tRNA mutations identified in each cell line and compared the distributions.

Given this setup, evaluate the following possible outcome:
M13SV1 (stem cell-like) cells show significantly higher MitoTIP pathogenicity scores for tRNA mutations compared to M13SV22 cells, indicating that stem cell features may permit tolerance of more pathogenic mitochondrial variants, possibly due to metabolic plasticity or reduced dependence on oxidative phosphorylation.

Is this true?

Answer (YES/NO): NO